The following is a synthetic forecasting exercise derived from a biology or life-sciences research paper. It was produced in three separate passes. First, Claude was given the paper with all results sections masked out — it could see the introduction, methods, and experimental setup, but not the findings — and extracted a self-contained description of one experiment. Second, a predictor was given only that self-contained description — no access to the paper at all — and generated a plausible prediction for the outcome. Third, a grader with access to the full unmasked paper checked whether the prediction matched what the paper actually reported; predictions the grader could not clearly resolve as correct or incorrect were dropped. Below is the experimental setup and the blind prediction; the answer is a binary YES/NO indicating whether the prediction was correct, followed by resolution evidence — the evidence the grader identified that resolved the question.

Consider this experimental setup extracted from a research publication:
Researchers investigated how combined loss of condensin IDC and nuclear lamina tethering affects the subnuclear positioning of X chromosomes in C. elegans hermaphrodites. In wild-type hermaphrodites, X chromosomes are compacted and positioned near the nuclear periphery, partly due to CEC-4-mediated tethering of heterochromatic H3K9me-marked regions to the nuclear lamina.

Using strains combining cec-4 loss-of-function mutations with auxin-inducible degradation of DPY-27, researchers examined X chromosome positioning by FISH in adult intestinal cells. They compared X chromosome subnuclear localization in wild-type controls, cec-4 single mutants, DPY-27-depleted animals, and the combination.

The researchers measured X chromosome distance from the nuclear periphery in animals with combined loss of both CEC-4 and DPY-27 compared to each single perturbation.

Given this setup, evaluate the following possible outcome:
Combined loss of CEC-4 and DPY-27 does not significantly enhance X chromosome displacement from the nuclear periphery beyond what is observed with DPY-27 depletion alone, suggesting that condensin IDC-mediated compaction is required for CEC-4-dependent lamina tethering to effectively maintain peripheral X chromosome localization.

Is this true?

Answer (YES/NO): YES